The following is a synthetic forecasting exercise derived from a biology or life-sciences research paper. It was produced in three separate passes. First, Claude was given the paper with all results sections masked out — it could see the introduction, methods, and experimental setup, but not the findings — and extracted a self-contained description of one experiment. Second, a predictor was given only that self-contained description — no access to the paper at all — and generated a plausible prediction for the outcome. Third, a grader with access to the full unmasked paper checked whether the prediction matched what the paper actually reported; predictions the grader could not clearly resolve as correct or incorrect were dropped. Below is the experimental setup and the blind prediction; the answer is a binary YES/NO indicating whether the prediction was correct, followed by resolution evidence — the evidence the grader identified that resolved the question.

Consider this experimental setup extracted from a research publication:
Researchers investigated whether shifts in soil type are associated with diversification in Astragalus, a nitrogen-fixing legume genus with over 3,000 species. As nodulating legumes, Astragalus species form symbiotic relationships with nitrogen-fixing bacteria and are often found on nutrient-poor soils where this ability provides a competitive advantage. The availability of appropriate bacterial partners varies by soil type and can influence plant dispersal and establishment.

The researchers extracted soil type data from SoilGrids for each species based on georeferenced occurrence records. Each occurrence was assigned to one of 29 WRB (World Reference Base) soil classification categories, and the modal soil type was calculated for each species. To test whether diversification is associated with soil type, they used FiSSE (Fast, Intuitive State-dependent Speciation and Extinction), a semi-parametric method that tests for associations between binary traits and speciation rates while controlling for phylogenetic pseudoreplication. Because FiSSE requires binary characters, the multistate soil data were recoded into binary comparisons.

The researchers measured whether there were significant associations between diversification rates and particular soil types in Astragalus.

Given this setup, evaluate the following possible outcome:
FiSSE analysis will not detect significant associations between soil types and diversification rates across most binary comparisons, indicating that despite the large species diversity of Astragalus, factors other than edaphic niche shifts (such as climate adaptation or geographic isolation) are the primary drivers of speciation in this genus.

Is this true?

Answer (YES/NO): NO